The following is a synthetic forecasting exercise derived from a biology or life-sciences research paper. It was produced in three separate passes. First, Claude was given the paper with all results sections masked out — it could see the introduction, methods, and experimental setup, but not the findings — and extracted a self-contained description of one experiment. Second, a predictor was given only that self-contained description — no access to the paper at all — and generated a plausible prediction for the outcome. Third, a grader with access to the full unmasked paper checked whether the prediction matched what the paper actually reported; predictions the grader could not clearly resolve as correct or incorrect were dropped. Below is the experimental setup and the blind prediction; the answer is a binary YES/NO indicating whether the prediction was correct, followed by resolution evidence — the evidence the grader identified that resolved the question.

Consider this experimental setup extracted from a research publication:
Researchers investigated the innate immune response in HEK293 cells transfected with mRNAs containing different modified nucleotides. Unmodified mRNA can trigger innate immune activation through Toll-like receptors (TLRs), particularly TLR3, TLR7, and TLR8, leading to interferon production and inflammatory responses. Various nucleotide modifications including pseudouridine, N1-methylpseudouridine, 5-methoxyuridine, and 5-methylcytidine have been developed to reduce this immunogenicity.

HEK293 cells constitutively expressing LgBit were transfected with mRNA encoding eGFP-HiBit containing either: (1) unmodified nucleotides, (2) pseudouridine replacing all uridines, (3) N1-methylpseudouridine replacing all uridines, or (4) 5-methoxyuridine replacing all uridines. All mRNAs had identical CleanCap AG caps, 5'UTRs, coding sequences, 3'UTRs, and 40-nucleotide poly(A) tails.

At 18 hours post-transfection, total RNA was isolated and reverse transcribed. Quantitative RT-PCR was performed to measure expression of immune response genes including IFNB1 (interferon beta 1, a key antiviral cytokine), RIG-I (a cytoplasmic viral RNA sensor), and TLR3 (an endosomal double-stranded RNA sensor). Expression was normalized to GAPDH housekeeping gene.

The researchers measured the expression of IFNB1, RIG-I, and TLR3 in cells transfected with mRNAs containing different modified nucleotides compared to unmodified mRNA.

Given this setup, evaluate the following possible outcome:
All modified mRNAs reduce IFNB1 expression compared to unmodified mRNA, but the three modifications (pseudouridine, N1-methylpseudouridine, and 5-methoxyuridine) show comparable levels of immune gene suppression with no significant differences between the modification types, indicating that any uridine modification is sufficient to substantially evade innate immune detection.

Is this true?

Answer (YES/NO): NO